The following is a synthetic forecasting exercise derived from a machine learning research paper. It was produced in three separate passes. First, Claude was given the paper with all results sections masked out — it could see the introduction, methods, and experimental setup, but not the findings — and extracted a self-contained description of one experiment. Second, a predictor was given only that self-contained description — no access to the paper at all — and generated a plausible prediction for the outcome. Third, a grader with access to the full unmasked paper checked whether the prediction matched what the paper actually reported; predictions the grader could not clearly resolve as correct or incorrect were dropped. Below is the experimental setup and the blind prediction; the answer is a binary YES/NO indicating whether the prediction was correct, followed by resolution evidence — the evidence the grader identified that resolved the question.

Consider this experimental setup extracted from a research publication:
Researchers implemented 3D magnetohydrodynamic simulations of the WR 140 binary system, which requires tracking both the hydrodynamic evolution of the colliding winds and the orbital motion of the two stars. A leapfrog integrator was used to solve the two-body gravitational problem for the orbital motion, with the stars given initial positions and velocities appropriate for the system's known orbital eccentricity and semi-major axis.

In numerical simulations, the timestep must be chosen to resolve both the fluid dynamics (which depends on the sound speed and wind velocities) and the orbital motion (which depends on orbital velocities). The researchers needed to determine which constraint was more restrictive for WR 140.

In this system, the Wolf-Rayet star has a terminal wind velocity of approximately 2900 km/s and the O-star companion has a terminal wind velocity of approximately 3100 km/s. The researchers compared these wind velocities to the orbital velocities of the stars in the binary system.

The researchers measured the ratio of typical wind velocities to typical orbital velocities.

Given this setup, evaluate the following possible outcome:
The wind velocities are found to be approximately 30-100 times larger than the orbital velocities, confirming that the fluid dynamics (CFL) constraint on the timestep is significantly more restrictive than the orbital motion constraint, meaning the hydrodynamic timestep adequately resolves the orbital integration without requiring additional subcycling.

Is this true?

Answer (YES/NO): NO